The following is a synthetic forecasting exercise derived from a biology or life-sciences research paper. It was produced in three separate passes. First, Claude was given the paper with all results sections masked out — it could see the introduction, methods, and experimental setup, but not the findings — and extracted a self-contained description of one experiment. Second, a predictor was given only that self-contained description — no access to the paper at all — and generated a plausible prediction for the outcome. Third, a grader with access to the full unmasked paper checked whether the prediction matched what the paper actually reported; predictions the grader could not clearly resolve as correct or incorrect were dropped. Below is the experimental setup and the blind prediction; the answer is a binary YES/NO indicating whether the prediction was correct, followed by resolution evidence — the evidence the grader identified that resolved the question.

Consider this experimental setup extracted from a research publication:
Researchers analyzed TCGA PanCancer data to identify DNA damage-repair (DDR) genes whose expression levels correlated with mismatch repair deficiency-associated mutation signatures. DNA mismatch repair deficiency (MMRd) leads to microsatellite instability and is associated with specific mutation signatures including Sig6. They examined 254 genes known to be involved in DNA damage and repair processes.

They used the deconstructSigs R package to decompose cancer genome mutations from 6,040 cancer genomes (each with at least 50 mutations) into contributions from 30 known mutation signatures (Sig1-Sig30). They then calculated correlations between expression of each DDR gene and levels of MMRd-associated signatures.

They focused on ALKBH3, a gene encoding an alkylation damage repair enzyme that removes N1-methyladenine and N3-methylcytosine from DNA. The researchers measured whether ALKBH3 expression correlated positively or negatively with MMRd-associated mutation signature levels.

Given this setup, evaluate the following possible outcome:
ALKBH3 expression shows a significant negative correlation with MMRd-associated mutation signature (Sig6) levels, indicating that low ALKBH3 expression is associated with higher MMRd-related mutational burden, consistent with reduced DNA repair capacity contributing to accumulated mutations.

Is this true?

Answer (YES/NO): YES